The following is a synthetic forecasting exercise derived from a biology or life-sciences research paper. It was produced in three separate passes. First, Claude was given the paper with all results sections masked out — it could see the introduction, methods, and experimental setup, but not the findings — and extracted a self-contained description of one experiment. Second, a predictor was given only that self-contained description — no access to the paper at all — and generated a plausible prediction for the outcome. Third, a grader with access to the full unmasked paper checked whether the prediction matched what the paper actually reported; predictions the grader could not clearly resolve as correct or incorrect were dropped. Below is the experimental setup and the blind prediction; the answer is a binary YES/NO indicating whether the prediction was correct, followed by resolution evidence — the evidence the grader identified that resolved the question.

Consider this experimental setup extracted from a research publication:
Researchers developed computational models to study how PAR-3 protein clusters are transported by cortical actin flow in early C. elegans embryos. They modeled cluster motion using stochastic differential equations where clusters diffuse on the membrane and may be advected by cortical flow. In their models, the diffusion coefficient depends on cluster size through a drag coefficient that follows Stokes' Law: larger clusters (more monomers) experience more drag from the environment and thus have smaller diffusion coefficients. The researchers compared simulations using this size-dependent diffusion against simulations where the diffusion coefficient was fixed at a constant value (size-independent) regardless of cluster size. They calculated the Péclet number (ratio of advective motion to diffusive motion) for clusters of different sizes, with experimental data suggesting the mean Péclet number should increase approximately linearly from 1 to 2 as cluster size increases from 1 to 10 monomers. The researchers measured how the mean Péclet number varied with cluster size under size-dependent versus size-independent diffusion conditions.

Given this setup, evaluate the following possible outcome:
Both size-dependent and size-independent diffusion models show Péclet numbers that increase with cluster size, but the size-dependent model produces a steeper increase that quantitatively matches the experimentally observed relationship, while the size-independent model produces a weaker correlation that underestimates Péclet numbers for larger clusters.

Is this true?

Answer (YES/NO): NO